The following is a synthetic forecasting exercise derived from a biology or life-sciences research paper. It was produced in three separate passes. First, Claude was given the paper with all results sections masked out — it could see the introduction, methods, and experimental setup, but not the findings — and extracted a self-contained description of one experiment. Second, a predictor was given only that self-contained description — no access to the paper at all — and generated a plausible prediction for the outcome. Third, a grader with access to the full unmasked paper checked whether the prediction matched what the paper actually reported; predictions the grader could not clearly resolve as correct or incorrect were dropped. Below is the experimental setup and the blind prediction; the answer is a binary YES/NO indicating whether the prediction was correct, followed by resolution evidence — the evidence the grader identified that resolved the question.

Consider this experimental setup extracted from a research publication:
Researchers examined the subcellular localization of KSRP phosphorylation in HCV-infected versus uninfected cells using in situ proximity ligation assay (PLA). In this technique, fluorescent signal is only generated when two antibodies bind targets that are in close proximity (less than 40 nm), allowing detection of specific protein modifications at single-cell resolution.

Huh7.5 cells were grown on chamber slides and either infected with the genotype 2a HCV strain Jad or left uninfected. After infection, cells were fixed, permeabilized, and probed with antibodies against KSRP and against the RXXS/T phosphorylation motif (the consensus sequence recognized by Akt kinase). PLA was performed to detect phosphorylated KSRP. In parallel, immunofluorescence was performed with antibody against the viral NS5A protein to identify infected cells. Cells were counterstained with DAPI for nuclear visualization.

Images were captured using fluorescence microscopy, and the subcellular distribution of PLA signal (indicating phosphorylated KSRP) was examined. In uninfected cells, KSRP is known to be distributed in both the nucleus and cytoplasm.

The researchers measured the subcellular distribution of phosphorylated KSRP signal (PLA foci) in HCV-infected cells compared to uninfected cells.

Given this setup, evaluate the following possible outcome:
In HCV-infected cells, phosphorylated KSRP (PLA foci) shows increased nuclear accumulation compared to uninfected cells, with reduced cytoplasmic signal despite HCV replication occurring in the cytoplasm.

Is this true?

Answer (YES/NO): NO